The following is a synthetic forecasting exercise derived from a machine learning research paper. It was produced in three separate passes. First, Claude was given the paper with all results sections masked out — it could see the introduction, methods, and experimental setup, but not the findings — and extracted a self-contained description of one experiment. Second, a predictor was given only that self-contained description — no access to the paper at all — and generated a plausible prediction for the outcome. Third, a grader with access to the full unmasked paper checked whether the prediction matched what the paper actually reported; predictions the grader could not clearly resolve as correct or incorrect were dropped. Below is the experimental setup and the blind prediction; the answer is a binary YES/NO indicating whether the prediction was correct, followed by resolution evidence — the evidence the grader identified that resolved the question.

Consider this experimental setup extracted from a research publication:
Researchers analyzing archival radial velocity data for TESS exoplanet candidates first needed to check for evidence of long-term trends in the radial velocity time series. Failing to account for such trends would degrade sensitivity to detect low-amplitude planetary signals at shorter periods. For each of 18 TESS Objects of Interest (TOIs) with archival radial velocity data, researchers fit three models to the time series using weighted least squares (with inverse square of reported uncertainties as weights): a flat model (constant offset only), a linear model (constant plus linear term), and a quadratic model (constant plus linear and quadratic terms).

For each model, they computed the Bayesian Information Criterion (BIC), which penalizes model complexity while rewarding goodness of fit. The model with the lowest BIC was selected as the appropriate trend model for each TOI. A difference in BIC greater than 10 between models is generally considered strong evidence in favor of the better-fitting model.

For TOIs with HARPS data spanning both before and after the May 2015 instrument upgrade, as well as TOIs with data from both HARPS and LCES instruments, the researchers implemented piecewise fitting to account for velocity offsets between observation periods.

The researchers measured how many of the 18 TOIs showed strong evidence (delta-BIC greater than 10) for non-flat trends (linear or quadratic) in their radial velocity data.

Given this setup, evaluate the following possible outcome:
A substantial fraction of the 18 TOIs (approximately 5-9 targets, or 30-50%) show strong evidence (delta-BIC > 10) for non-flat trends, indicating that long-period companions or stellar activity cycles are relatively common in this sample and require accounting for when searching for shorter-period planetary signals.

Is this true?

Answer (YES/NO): NO